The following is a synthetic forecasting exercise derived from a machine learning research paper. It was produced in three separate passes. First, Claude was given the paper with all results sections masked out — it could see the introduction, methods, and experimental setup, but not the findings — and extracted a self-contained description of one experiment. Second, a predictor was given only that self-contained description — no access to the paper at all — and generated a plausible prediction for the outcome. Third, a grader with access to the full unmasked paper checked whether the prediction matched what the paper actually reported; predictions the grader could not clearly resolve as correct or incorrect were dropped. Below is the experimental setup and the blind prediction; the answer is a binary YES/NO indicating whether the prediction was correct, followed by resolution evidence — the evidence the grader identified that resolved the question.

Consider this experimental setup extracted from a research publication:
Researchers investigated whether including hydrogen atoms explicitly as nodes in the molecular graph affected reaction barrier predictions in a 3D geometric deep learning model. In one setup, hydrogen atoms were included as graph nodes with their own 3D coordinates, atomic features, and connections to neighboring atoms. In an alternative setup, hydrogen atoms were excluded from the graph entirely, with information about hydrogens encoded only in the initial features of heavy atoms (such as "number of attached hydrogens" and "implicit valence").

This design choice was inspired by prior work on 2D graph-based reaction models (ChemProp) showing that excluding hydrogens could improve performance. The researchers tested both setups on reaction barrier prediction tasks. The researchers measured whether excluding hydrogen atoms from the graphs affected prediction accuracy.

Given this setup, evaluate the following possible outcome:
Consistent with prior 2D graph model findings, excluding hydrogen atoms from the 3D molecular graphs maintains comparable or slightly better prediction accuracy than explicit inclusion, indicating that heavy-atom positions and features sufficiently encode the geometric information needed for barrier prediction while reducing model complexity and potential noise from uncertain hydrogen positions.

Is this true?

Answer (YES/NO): YES